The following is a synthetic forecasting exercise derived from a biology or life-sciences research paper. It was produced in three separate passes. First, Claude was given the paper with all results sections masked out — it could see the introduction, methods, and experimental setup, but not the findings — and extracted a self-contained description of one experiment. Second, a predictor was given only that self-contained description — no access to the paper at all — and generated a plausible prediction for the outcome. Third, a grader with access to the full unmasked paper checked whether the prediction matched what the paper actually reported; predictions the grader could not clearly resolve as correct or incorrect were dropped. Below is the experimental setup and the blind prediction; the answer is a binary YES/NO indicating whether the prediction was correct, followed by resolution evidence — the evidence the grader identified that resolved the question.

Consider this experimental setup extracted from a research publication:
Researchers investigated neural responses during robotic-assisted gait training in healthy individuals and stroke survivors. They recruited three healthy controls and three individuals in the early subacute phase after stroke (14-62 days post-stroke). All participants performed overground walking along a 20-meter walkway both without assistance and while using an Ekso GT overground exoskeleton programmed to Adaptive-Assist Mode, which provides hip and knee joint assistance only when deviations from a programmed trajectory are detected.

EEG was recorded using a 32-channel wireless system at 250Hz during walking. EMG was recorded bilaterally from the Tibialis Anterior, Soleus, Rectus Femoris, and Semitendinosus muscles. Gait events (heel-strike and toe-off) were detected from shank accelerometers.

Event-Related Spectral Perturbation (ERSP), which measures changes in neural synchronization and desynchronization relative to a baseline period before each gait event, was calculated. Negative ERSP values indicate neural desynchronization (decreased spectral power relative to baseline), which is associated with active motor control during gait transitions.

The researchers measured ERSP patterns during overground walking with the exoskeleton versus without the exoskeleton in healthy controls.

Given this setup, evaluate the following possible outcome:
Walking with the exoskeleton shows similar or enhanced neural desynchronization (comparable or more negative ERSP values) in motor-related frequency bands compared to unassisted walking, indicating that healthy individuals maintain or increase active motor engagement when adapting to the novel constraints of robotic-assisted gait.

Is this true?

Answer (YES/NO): NO